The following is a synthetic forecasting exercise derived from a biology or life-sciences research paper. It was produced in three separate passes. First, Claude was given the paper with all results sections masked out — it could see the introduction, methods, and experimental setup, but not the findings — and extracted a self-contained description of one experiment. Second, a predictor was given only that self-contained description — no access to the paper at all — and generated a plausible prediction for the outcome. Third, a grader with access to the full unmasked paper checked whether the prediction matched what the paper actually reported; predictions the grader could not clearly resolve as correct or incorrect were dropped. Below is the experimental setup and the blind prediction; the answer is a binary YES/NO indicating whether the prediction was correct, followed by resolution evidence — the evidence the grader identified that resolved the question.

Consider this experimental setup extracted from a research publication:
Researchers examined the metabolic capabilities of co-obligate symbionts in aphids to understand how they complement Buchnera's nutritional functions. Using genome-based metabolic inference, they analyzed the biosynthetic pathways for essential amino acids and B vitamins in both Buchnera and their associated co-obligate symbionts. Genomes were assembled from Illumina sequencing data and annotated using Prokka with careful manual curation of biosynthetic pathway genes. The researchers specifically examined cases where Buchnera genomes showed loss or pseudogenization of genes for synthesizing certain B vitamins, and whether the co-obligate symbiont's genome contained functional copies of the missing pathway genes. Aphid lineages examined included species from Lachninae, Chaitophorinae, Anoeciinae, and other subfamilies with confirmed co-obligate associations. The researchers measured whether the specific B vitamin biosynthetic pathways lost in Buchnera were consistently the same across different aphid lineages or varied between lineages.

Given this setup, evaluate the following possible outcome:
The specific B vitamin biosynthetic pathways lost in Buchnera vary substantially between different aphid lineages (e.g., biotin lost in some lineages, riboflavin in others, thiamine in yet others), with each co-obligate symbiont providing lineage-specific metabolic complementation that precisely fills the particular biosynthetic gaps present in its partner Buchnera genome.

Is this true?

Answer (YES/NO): NO